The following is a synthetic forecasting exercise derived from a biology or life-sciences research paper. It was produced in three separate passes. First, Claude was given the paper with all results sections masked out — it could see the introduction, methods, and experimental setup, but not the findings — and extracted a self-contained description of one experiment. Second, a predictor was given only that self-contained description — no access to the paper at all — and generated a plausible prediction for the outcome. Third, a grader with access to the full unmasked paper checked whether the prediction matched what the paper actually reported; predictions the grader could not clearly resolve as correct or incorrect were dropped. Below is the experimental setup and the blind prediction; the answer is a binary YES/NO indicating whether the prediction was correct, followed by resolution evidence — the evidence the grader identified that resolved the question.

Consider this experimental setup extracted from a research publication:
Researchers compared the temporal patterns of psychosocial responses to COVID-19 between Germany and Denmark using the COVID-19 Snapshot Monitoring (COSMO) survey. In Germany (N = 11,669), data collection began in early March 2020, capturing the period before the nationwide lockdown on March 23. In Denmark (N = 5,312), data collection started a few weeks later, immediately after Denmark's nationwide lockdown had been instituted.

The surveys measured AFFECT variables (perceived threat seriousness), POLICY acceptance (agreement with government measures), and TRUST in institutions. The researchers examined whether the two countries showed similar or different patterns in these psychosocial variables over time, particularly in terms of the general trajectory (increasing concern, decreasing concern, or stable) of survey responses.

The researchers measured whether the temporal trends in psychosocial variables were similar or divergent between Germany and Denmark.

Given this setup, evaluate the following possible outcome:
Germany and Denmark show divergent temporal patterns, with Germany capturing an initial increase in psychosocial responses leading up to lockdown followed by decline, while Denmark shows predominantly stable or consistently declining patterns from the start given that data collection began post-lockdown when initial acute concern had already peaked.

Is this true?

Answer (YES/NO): NO